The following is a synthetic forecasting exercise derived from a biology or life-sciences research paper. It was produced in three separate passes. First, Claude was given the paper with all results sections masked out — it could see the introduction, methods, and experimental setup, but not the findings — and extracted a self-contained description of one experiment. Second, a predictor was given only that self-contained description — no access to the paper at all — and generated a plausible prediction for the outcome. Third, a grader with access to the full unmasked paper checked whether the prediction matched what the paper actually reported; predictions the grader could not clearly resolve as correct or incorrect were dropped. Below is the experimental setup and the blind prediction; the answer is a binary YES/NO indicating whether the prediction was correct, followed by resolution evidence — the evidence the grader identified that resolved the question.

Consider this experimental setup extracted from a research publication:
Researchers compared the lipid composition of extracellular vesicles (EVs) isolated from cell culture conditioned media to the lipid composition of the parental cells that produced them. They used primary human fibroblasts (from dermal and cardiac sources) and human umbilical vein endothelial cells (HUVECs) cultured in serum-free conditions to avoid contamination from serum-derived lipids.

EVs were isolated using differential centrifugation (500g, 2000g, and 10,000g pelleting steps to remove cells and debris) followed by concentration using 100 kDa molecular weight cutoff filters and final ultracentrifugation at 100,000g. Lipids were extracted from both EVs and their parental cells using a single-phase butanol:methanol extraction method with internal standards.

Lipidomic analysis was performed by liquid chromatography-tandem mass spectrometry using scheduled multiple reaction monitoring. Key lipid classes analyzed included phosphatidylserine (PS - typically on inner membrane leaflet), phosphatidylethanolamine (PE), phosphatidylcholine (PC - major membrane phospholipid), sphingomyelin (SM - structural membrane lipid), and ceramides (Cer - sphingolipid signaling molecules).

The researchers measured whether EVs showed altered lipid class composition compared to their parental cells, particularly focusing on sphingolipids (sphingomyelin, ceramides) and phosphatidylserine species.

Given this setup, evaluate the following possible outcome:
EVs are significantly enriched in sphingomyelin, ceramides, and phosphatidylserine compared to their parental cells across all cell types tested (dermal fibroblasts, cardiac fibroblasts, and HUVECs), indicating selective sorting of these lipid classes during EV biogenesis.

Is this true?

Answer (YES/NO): YES